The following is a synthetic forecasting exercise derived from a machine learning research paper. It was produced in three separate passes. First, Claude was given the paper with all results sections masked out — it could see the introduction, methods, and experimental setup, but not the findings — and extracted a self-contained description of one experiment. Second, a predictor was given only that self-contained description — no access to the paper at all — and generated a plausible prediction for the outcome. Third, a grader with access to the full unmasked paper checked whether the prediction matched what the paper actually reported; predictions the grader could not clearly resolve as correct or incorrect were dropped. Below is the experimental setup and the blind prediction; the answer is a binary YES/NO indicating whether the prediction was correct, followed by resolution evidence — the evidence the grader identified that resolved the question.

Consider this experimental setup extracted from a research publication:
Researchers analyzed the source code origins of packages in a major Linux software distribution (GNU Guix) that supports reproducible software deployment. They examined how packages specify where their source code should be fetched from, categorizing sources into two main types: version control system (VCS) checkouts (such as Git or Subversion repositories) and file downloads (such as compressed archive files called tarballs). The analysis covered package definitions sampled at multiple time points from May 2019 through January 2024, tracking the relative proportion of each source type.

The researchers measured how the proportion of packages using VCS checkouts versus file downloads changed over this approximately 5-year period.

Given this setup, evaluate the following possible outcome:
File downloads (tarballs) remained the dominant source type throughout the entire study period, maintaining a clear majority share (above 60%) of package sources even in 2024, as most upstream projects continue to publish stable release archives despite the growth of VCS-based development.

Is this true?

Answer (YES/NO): NO